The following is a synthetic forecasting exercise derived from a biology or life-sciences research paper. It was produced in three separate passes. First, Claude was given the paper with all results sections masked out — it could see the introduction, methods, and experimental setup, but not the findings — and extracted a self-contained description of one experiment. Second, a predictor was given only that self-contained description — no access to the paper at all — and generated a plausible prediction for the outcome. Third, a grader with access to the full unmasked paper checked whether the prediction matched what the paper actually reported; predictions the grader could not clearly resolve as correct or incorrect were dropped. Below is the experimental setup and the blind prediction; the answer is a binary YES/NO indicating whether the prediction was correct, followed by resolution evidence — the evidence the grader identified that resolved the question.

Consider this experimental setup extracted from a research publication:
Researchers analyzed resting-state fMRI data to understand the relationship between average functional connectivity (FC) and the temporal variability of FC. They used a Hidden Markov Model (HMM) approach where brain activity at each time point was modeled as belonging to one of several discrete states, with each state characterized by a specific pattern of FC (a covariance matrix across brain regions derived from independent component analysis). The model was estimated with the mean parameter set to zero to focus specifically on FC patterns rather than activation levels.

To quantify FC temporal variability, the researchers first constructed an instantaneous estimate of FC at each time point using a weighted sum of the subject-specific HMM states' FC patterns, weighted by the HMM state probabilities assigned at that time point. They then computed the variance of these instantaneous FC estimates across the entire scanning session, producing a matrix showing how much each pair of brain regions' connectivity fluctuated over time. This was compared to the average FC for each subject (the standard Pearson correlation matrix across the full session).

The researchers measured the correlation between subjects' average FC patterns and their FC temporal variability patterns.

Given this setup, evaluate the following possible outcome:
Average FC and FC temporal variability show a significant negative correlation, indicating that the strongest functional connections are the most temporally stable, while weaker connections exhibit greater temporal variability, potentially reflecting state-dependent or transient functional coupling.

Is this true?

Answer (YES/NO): NO